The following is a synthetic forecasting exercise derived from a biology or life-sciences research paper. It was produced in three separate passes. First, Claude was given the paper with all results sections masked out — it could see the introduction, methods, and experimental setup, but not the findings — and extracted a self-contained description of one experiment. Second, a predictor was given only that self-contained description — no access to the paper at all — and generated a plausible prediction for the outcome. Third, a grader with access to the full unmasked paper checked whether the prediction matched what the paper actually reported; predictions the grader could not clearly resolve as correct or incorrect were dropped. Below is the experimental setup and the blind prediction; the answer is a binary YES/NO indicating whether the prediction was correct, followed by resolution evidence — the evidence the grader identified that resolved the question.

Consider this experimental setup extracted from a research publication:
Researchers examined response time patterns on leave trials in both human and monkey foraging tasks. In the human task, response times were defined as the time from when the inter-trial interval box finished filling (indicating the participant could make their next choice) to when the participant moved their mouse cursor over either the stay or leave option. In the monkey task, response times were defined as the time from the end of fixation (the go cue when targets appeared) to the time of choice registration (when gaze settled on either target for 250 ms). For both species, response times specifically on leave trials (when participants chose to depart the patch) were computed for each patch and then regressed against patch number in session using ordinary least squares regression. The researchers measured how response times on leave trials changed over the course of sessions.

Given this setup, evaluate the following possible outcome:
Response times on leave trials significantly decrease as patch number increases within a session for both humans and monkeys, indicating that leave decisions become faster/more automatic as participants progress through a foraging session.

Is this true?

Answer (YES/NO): NO